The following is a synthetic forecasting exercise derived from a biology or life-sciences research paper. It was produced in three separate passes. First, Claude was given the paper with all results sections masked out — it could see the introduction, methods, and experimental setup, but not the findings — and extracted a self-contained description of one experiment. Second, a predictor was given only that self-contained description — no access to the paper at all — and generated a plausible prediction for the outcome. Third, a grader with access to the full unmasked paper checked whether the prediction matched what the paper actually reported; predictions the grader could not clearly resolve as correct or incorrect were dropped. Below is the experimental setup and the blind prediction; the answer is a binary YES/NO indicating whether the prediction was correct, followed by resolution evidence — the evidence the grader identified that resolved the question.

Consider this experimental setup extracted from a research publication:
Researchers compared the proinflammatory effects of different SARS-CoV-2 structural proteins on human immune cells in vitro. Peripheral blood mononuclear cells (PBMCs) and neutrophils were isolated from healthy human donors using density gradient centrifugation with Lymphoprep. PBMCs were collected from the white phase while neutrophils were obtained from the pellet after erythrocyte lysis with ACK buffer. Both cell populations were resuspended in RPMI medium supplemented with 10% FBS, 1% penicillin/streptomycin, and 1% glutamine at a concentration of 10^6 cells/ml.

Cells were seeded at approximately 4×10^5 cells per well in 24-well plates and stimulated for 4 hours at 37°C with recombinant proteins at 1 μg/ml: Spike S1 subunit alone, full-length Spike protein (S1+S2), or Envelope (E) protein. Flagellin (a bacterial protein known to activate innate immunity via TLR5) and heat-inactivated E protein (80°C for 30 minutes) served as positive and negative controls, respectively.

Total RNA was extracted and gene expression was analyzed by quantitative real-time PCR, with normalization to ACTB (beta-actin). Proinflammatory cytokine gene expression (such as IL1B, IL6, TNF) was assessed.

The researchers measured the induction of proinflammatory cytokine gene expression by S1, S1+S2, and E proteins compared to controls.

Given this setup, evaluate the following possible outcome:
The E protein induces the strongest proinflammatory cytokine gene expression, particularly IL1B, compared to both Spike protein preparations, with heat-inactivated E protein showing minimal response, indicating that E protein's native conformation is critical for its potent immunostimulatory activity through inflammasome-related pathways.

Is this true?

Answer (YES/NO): NO